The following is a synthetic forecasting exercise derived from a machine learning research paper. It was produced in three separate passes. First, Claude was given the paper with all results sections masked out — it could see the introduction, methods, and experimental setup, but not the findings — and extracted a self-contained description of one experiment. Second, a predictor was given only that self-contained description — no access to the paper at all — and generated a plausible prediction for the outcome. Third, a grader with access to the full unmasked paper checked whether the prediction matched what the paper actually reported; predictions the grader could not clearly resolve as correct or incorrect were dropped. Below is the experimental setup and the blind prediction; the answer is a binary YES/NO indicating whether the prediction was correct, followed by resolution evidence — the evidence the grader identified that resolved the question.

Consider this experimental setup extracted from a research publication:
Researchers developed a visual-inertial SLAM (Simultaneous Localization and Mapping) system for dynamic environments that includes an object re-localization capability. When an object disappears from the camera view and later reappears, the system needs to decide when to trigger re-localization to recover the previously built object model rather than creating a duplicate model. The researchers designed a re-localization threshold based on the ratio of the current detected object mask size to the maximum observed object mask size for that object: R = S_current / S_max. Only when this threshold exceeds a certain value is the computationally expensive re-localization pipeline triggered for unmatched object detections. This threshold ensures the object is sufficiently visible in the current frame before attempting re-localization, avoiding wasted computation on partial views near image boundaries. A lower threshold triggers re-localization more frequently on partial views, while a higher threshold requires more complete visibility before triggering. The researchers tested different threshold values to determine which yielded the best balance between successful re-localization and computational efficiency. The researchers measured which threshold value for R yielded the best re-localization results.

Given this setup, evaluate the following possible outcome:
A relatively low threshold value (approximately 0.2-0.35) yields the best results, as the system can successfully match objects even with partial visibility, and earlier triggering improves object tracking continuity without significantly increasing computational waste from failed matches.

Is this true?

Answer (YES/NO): NO